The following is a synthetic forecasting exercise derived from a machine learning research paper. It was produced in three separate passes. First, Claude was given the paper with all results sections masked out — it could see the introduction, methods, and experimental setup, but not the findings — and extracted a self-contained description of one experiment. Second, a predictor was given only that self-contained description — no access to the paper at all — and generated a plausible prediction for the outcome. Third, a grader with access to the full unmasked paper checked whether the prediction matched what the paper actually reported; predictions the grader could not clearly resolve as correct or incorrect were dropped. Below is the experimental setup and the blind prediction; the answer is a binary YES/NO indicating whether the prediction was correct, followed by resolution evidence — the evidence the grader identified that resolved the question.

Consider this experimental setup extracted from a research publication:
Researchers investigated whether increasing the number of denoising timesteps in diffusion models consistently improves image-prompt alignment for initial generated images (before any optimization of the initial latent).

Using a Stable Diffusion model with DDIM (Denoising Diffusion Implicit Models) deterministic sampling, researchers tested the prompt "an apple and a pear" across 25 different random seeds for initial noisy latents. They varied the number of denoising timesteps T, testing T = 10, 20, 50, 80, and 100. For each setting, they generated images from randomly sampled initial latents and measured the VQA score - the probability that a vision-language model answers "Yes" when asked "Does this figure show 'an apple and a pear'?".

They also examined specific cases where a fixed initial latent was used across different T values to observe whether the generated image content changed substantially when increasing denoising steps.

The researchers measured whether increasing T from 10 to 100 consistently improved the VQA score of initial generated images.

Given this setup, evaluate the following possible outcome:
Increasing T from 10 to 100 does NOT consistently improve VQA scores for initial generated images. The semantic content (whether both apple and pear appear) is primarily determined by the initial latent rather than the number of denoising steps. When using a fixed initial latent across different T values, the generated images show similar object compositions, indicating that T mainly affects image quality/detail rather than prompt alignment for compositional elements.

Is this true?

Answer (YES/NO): YES